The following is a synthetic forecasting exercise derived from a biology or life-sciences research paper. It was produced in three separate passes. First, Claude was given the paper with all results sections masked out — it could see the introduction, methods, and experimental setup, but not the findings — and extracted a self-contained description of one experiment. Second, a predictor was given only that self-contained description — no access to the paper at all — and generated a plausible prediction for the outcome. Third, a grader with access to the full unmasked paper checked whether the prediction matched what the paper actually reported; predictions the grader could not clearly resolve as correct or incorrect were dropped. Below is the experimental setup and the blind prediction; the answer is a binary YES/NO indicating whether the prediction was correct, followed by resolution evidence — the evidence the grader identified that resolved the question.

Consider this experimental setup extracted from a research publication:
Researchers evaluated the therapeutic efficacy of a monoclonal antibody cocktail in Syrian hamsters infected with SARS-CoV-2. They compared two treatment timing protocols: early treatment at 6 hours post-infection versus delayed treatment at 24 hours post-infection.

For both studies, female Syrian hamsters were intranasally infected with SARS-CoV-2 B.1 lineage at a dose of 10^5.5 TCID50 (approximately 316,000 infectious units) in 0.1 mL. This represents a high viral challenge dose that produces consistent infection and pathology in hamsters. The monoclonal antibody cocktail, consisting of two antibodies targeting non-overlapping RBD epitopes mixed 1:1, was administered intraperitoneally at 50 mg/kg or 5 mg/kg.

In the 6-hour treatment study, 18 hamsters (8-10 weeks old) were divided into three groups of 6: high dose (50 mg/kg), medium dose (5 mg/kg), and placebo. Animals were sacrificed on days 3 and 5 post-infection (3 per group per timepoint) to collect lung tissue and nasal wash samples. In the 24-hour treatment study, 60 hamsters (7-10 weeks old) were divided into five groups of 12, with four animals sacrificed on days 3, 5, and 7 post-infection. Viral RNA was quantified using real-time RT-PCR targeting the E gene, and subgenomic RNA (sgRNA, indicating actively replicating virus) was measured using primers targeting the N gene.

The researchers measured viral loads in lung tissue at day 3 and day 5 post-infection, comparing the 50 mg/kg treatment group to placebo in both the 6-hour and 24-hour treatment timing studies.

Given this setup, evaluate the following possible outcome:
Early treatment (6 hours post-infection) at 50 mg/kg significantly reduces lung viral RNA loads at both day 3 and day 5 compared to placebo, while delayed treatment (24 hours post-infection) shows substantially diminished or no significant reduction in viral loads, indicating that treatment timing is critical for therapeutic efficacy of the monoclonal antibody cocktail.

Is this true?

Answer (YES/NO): NO